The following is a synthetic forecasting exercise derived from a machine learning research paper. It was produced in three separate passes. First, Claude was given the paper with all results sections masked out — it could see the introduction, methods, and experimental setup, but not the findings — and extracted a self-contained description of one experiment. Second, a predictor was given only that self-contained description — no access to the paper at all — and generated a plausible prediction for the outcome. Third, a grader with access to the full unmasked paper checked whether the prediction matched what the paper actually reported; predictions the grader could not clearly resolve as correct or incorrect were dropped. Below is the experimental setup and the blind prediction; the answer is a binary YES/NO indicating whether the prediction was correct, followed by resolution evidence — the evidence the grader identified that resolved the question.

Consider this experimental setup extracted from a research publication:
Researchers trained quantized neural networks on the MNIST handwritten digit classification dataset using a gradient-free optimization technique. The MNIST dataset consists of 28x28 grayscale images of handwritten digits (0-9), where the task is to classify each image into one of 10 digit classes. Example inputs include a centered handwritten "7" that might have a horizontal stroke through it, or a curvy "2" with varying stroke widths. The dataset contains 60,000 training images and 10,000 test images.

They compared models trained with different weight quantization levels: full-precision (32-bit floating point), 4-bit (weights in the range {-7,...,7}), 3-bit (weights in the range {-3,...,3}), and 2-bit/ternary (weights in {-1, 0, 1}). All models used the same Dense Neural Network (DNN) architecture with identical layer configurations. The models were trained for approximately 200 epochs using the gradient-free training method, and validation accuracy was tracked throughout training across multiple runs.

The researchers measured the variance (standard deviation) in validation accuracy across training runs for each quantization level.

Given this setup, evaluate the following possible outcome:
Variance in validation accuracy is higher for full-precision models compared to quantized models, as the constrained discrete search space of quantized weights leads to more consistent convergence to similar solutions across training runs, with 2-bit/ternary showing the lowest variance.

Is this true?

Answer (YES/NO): NO